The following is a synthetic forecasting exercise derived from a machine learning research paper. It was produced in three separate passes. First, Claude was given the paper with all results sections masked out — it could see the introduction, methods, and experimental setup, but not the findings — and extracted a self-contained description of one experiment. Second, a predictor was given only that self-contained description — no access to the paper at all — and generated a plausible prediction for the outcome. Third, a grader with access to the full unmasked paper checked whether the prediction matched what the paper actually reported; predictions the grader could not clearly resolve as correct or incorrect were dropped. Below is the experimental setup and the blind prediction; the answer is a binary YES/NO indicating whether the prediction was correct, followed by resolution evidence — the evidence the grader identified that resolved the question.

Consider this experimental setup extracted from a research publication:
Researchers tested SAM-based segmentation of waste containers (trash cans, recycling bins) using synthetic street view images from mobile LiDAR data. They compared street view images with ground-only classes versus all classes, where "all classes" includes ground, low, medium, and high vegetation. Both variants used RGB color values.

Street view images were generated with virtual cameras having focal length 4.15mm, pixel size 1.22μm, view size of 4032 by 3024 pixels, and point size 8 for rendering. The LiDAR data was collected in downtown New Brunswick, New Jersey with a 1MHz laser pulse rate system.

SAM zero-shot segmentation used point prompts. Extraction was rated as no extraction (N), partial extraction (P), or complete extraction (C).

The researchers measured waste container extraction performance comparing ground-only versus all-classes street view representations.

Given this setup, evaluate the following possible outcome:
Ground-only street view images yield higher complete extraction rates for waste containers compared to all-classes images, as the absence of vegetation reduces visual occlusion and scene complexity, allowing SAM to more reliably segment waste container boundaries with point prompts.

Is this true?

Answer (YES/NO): NO